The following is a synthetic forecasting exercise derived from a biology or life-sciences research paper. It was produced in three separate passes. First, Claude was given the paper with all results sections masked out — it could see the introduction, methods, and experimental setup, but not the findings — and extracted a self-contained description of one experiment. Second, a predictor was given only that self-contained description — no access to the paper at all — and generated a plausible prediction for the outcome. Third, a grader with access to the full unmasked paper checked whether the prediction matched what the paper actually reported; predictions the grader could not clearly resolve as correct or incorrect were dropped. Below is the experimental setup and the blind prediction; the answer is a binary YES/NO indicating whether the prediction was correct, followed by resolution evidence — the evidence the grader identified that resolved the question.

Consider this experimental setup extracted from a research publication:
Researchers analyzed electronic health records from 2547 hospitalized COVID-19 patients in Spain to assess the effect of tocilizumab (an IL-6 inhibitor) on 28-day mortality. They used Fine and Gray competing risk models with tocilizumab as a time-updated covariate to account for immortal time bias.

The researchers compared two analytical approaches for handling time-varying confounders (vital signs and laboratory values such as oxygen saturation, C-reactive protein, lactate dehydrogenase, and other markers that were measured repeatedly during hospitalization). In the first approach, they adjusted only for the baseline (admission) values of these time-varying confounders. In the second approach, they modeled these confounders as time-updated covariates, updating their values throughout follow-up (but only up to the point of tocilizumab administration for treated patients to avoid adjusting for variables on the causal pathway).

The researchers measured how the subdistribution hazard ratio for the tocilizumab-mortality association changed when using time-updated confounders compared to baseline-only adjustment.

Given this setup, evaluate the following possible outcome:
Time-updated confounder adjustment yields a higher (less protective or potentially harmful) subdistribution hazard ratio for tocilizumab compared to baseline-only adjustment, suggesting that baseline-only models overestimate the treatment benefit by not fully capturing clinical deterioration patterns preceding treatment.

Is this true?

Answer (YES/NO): NO